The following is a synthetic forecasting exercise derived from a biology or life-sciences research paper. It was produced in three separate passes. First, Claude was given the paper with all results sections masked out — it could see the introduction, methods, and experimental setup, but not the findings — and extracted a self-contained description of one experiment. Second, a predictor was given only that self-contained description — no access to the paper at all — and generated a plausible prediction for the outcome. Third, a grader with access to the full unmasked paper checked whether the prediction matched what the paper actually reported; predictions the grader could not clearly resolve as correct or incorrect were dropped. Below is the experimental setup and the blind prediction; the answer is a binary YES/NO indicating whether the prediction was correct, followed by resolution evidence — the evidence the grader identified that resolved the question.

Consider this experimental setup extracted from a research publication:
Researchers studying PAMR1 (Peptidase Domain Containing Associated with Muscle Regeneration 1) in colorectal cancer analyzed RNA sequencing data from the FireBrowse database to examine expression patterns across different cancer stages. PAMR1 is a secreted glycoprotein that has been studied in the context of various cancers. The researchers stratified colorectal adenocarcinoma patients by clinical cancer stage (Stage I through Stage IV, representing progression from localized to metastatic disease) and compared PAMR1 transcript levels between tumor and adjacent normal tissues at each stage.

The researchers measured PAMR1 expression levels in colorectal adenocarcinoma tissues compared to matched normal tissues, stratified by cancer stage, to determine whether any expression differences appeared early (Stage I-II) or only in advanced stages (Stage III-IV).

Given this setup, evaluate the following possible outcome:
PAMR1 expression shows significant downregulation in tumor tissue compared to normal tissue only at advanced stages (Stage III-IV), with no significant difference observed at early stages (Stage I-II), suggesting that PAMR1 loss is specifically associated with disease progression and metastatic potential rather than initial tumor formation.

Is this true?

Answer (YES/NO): NO